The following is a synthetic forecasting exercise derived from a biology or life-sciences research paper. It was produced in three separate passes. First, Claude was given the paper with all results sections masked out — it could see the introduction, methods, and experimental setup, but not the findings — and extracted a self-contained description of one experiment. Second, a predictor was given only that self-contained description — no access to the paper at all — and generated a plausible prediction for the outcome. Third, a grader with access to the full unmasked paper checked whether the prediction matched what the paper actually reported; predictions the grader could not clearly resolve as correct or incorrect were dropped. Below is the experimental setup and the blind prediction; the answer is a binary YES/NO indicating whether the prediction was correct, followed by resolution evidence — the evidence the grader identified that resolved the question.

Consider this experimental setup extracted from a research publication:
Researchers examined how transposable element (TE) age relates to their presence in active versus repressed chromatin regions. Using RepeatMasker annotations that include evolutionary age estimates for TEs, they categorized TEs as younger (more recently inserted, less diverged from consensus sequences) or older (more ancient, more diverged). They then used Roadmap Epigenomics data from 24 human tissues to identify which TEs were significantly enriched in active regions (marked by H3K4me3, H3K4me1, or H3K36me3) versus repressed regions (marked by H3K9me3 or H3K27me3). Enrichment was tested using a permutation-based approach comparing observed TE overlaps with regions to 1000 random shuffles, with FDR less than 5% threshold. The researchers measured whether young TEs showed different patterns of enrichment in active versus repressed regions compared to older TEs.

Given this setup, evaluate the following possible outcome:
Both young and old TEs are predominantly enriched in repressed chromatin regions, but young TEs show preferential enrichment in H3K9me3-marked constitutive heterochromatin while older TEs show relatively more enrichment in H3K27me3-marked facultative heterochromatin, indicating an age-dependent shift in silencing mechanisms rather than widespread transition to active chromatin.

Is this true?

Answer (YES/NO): NO